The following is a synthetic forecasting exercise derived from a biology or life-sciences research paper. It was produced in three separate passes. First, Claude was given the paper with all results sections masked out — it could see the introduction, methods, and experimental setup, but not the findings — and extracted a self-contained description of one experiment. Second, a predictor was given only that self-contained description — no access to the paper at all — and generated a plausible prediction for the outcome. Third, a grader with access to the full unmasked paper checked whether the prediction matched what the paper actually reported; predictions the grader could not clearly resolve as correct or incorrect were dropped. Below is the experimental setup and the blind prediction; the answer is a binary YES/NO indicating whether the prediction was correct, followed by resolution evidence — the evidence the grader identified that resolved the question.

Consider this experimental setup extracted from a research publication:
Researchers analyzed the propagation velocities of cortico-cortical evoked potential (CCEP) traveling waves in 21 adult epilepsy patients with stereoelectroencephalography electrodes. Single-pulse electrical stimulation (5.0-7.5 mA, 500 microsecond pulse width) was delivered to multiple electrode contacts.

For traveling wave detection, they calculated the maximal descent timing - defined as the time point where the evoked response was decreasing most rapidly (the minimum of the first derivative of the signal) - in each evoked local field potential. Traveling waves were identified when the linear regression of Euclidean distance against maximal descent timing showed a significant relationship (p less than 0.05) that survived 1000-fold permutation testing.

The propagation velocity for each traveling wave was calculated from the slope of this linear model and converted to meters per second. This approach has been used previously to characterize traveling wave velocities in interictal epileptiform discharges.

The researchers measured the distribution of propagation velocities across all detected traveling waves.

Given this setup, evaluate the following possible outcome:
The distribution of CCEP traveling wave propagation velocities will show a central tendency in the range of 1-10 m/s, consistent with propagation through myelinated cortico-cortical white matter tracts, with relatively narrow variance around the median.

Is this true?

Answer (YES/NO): NO